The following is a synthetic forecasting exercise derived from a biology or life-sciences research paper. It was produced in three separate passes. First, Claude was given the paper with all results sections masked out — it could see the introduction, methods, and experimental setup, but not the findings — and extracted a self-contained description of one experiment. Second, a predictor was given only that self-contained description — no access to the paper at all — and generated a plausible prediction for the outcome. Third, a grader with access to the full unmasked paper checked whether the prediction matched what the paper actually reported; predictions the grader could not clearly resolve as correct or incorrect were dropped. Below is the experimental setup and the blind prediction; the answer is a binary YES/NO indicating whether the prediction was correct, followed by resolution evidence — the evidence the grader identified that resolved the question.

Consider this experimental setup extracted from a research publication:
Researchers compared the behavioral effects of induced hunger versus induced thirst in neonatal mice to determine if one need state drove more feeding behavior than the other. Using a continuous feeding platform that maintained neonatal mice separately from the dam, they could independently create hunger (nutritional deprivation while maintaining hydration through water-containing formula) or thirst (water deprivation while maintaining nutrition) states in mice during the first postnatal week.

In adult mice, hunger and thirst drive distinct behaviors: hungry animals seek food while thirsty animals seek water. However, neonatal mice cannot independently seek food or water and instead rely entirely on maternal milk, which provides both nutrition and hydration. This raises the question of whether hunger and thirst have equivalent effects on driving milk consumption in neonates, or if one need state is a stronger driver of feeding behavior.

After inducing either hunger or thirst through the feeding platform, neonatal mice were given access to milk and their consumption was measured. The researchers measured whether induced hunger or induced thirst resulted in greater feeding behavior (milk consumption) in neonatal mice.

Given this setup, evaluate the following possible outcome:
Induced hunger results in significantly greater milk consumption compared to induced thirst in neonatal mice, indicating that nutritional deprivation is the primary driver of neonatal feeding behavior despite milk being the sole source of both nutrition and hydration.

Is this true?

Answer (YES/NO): YES